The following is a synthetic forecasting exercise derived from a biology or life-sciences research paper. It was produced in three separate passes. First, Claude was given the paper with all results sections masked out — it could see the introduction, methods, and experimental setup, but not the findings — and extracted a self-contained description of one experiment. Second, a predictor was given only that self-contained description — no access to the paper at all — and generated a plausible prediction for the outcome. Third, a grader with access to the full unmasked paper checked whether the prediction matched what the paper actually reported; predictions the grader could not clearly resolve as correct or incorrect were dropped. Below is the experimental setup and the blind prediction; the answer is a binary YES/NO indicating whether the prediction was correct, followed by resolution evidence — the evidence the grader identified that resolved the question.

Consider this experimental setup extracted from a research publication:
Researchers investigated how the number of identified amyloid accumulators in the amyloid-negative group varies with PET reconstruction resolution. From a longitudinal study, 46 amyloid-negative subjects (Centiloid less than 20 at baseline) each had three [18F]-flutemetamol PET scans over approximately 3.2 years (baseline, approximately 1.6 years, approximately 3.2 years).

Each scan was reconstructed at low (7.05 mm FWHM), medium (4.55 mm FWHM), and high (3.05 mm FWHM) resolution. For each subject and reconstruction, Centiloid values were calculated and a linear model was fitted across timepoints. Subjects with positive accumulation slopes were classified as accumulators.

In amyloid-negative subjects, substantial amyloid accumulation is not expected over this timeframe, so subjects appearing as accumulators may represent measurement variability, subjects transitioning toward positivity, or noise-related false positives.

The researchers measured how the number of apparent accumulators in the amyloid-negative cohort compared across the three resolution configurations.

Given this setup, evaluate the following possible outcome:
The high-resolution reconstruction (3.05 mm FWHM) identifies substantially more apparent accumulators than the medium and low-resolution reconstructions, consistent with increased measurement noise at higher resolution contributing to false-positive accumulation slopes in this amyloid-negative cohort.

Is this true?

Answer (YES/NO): NO